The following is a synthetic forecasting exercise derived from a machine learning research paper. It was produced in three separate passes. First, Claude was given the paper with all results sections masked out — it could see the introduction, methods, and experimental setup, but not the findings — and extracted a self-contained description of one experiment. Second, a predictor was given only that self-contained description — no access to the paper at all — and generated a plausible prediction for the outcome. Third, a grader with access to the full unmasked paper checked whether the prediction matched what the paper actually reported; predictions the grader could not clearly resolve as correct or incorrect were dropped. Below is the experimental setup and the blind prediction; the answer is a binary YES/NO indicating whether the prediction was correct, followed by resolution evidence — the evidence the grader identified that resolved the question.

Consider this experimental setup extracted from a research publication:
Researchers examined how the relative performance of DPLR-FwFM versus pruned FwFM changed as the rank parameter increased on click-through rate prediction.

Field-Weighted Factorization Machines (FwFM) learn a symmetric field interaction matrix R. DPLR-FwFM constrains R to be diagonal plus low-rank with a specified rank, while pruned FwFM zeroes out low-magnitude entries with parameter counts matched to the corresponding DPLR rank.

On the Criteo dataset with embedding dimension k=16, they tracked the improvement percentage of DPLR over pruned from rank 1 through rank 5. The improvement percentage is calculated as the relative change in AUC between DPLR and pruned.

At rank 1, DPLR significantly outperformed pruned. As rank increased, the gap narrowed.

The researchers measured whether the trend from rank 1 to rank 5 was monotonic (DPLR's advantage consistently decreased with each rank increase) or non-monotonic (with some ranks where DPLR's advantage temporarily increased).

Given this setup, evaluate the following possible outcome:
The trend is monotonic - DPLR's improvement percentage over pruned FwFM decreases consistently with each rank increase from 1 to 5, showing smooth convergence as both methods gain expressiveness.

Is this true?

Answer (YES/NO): YES